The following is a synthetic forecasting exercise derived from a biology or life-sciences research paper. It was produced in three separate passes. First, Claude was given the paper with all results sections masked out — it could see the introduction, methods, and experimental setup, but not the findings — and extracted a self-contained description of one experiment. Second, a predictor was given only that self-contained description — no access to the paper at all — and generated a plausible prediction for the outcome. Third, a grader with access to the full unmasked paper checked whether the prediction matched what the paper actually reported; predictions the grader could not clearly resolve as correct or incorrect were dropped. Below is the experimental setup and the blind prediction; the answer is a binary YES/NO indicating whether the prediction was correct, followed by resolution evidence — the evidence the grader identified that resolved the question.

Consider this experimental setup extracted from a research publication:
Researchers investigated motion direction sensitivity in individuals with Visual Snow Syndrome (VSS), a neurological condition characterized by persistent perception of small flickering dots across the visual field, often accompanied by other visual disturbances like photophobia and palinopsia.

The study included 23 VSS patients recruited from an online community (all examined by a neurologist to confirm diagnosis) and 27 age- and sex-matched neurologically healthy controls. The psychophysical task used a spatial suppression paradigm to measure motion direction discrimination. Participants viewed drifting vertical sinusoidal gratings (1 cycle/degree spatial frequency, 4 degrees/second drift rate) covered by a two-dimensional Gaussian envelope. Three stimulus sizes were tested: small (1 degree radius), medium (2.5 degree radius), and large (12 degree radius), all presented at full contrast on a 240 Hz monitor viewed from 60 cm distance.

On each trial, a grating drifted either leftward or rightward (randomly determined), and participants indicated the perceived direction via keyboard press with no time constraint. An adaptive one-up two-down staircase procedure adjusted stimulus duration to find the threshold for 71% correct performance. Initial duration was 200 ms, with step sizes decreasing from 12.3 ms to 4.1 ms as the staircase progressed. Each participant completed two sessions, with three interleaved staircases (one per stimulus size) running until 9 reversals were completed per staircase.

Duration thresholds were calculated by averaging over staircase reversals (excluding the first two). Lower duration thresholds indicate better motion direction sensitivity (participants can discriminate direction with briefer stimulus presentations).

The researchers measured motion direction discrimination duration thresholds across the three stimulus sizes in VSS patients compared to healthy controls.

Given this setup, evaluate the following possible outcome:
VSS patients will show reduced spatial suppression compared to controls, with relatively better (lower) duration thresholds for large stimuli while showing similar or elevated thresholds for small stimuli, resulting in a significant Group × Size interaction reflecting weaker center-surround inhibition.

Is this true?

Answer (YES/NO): NO